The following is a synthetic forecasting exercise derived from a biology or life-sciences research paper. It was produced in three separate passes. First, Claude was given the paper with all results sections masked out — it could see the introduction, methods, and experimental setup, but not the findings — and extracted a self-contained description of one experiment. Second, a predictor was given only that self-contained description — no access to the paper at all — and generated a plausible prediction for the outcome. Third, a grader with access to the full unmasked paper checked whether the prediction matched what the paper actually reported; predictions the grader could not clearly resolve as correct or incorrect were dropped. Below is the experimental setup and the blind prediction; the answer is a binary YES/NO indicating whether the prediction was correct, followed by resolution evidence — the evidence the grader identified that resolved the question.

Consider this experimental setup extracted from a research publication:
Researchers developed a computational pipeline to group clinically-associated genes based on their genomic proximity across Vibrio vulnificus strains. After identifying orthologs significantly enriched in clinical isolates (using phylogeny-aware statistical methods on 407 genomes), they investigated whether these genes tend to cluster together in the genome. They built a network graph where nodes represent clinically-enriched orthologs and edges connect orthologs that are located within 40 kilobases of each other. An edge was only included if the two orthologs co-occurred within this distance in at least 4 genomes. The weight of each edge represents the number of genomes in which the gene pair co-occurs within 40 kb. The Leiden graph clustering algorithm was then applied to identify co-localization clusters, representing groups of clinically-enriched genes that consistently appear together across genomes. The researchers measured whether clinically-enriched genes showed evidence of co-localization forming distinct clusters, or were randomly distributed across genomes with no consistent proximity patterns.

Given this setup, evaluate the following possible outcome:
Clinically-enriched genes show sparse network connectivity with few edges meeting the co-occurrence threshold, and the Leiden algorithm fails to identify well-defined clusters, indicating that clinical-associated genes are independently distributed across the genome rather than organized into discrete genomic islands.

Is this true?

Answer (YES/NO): NO